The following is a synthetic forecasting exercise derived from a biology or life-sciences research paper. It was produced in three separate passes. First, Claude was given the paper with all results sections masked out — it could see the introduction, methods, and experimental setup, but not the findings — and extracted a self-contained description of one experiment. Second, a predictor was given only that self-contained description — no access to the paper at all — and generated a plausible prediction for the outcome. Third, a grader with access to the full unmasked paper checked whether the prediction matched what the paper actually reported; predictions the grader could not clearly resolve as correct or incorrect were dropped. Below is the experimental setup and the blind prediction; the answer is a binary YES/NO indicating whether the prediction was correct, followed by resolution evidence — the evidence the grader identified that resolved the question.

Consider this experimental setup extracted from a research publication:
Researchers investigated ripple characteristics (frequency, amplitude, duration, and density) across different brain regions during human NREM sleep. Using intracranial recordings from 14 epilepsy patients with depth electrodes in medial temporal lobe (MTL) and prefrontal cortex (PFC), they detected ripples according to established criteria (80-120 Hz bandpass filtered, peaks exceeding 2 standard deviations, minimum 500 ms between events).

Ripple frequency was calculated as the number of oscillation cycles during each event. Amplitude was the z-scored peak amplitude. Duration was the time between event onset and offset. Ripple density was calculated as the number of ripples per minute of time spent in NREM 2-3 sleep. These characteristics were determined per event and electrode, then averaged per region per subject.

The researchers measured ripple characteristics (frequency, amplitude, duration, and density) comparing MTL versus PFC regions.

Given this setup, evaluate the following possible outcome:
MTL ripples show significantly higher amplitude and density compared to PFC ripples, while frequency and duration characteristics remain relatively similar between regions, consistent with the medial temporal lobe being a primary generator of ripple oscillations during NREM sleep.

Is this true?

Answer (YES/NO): NO